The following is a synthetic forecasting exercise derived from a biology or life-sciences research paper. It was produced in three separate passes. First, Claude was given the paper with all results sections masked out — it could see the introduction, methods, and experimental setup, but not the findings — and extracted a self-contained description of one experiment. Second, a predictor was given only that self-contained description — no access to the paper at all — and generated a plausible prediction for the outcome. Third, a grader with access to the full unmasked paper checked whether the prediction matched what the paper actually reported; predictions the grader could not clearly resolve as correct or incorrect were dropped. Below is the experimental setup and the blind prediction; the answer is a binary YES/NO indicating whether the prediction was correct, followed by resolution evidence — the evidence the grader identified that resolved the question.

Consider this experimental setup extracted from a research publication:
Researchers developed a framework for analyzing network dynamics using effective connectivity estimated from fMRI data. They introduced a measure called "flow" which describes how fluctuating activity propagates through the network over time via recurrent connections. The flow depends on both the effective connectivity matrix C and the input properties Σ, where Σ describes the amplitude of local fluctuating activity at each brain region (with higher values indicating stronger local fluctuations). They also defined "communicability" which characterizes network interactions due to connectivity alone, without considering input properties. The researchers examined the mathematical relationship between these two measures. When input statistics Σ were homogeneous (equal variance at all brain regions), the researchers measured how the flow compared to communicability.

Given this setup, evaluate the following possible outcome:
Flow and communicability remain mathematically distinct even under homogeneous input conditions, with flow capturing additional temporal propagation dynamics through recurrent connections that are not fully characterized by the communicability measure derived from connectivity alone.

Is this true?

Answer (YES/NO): NO